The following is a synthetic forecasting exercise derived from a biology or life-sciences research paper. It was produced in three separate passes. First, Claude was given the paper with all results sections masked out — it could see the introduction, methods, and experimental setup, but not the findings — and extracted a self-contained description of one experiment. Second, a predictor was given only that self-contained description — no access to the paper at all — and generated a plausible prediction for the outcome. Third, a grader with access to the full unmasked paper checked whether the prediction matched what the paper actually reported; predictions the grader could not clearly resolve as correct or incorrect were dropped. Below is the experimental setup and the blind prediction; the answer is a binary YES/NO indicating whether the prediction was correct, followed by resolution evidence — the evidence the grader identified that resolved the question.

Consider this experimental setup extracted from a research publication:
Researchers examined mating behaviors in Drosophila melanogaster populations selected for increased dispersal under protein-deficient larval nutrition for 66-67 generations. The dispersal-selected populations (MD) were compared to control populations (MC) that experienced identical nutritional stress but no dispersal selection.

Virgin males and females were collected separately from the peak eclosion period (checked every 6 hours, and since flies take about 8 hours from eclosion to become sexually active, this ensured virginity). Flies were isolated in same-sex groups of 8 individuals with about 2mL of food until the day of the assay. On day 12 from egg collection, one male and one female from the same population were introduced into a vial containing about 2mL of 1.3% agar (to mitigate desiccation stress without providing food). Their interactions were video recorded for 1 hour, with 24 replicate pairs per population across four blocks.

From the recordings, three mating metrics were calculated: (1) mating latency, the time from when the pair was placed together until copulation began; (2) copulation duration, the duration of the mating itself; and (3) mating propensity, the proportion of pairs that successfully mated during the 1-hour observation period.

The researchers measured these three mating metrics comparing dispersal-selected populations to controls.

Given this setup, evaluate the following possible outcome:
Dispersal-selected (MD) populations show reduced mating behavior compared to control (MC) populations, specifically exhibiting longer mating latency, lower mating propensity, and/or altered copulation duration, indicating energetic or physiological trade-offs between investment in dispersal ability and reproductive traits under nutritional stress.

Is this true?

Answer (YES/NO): YES